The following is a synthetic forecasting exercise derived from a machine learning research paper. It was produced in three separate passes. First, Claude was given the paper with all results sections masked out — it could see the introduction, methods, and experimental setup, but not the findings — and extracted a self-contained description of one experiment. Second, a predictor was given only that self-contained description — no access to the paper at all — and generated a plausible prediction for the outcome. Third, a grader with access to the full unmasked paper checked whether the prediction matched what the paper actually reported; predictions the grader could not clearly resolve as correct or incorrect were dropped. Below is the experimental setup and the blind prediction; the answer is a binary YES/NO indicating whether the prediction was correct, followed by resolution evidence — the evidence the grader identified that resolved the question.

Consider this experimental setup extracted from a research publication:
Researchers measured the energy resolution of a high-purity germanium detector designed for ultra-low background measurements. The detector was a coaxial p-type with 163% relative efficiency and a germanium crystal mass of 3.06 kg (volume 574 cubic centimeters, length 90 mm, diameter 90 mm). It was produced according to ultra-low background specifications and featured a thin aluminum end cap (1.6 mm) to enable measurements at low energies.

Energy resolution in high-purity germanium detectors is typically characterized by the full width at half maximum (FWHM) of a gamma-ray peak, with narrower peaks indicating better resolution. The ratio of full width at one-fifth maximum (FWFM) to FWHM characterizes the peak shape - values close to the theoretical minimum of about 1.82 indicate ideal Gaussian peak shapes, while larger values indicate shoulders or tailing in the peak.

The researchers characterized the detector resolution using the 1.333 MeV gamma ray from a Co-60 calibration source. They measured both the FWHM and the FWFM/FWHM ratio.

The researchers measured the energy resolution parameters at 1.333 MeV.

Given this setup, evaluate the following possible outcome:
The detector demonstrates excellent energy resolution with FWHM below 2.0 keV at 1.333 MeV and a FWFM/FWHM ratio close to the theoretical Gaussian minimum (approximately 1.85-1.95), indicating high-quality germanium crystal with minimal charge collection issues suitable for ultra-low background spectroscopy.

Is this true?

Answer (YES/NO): NO